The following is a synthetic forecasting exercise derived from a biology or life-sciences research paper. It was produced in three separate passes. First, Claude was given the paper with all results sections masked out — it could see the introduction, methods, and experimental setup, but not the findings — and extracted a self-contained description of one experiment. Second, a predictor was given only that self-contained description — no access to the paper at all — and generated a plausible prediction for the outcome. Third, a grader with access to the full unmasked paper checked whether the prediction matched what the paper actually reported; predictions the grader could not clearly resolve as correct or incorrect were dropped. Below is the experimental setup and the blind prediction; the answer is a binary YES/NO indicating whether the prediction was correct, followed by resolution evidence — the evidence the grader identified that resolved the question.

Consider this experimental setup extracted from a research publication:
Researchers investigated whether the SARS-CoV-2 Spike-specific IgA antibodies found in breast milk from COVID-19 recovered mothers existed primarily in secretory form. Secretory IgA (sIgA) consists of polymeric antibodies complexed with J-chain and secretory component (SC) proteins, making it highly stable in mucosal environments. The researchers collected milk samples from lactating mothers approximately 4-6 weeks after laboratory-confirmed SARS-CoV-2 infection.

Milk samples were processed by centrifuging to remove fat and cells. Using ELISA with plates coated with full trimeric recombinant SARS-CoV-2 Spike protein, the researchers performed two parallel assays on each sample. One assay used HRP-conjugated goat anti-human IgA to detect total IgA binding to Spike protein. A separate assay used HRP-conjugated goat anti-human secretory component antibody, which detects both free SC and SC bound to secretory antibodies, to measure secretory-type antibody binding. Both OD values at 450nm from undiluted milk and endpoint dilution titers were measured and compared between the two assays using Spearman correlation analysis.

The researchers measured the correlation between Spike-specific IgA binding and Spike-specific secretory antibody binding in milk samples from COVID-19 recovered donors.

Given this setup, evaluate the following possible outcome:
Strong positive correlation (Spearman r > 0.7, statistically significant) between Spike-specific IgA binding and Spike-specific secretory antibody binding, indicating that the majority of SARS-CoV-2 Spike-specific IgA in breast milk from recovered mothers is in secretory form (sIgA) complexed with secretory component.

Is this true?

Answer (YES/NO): YES